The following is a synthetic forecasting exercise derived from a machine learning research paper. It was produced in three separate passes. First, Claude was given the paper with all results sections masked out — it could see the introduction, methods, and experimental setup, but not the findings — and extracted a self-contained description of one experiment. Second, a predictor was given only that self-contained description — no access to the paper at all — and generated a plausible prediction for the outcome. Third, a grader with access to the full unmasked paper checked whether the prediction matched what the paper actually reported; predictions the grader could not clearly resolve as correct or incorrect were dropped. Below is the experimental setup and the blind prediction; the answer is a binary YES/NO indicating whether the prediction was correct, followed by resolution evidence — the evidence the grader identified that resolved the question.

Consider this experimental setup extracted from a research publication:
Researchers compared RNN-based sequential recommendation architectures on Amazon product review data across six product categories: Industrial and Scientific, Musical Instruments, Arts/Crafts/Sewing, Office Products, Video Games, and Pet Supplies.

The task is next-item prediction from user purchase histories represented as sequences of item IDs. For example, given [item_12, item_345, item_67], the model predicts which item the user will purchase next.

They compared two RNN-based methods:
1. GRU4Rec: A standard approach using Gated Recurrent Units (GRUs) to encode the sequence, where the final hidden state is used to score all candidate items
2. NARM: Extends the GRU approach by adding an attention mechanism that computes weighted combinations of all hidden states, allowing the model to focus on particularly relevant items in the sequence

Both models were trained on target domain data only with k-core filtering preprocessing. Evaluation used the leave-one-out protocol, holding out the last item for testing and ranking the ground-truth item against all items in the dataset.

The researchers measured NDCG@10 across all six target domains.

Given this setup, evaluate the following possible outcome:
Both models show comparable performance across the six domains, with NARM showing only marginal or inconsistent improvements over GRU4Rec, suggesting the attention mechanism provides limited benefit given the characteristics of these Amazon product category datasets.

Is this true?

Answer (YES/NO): NO